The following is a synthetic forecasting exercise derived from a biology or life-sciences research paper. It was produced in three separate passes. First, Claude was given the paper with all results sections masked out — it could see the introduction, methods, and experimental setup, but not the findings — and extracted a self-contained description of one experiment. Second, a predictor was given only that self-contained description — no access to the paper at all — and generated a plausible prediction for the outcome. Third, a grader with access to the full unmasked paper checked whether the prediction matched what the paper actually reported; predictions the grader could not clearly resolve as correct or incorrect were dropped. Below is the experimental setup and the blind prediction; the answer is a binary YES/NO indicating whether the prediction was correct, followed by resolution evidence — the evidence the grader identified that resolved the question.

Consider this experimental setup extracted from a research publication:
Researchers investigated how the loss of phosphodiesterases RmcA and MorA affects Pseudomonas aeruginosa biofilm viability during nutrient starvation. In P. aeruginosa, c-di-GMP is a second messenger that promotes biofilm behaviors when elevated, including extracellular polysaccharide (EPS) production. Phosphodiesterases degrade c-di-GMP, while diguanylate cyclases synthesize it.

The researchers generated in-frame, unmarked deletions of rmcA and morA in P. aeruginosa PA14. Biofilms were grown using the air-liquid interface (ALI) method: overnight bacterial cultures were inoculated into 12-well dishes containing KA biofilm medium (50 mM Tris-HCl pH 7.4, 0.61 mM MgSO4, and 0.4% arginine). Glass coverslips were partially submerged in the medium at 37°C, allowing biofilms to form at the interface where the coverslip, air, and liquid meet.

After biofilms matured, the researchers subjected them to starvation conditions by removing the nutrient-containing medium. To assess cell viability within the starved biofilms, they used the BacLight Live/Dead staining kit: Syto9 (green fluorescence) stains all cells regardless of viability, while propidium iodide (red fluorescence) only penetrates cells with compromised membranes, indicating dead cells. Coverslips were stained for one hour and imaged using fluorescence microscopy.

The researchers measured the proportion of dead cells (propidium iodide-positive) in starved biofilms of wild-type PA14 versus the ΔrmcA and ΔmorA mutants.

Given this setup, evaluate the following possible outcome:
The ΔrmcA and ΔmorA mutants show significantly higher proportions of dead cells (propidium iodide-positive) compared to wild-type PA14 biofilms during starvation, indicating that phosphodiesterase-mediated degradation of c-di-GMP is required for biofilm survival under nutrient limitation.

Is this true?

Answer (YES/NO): YES